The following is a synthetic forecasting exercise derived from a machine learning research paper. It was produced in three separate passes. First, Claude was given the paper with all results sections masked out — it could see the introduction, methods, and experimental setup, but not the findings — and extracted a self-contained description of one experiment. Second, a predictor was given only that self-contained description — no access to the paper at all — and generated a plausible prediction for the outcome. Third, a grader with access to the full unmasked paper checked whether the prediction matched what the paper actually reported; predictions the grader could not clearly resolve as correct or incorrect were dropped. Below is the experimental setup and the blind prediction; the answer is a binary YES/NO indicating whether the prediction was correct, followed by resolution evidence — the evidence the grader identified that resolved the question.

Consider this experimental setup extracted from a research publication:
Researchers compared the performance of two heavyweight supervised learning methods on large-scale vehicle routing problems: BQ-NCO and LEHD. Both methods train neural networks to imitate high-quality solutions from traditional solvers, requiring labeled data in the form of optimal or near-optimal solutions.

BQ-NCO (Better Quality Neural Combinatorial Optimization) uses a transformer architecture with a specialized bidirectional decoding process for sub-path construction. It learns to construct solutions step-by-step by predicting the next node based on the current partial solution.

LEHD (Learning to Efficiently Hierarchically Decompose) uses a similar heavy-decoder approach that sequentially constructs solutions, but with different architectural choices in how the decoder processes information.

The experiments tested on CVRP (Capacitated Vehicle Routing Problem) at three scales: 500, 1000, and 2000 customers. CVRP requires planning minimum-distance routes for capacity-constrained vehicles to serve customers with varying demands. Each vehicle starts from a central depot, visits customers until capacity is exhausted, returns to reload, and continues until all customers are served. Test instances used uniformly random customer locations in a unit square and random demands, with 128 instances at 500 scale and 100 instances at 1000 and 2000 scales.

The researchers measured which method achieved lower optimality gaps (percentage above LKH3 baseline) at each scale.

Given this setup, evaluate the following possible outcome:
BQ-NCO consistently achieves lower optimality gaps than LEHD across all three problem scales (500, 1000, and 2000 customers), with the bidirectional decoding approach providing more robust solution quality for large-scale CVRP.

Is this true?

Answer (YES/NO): NO